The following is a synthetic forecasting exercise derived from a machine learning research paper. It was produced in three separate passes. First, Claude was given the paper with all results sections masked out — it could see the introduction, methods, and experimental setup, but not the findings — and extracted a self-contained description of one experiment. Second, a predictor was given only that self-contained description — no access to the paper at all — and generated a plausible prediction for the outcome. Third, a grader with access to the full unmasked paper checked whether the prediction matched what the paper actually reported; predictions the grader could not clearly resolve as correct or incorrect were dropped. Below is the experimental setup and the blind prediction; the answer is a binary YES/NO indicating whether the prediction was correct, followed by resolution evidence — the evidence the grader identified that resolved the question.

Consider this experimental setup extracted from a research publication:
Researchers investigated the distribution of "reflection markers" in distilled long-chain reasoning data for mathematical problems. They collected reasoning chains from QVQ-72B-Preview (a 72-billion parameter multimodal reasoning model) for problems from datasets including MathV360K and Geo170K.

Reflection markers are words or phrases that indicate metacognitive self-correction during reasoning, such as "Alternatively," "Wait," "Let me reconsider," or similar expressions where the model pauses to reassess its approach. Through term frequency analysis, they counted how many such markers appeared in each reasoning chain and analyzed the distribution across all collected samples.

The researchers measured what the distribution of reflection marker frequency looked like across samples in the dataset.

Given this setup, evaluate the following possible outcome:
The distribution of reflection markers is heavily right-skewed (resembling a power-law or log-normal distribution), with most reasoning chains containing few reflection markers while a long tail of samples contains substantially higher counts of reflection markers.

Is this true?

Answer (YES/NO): YES